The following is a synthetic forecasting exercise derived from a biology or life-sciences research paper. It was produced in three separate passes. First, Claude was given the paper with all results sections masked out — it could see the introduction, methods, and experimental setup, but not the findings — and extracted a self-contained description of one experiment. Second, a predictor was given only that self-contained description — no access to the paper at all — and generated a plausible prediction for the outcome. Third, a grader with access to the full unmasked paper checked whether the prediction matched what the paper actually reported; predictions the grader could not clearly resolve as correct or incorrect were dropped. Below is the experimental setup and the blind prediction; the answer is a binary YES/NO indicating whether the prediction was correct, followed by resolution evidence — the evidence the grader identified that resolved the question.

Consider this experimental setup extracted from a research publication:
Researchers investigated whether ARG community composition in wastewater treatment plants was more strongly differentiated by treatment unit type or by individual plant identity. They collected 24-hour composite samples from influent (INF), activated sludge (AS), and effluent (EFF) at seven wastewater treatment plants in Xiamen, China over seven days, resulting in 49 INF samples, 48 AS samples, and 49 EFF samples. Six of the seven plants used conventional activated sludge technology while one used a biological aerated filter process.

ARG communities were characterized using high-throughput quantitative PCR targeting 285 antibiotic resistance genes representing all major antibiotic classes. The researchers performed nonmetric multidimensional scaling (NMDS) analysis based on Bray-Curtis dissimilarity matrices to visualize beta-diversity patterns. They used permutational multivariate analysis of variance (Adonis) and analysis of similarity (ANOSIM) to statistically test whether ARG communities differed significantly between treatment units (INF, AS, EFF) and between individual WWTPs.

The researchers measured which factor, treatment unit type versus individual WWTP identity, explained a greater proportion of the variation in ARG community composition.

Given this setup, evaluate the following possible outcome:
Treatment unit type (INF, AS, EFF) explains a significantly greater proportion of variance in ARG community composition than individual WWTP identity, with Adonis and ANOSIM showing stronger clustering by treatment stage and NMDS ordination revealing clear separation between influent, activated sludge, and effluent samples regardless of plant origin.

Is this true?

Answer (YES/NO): YES